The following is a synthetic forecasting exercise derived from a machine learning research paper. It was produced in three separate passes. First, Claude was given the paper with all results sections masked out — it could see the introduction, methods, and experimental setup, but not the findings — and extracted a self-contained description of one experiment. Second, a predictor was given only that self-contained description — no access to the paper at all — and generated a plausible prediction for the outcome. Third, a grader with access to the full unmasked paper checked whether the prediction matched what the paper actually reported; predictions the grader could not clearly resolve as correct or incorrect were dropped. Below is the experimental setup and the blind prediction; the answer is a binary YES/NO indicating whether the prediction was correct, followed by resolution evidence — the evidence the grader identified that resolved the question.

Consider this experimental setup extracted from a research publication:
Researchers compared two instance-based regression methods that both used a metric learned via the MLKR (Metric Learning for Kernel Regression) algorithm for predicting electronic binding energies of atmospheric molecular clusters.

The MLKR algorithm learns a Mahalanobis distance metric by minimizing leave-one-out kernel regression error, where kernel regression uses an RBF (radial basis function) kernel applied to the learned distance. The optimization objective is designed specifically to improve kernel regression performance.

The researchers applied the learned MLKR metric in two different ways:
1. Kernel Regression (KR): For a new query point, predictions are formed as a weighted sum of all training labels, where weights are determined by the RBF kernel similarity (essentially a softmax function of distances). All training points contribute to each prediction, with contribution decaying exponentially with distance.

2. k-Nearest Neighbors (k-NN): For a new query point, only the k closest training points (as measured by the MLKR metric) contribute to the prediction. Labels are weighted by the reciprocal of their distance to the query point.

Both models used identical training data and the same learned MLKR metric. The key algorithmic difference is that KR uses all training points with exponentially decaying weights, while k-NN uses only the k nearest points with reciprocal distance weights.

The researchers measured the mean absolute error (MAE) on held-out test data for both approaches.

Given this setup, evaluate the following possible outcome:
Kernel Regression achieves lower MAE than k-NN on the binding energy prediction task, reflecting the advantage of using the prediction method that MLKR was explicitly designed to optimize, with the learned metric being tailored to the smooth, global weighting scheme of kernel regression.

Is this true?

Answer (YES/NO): NO